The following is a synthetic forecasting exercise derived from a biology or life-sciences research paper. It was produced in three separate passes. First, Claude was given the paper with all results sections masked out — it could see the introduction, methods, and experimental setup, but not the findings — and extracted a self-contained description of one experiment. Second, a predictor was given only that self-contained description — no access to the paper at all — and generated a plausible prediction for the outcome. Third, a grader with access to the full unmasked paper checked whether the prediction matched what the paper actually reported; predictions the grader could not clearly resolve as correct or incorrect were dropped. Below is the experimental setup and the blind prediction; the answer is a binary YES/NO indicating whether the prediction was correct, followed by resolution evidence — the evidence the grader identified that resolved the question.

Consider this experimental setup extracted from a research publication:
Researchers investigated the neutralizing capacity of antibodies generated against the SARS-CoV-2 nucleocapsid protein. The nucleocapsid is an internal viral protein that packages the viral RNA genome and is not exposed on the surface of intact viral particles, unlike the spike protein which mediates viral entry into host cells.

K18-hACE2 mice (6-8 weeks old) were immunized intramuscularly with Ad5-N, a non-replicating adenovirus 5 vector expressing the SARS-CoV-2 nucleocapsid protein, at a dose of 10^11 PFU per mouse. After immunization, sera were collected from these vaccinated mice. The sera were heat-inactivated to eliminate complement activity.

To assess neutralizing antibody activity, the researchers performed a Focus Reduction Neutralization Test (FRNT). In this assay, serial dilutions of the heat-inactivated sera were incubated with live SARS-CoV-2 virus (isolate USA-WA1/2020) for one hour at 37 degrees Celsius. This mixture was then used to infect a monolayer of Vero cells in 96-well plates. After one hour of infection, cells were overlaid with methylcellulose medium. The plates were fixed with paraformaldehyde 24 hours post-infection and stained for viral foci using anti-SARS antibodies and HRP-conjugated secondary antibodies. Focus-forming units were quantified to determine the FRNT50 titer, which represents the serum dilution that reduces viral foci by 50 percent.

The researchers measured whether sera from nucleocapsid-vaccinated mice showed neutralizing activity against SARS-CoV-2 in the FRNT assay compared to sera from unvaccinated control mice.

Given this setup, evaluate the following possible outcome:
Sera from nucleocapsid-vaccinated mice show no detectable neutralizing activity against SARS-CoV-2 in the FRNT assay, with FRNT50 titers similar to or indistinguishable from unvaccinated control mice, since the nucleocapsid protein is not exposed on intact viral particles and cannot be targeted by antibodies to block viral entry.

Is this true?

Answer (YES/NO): YES